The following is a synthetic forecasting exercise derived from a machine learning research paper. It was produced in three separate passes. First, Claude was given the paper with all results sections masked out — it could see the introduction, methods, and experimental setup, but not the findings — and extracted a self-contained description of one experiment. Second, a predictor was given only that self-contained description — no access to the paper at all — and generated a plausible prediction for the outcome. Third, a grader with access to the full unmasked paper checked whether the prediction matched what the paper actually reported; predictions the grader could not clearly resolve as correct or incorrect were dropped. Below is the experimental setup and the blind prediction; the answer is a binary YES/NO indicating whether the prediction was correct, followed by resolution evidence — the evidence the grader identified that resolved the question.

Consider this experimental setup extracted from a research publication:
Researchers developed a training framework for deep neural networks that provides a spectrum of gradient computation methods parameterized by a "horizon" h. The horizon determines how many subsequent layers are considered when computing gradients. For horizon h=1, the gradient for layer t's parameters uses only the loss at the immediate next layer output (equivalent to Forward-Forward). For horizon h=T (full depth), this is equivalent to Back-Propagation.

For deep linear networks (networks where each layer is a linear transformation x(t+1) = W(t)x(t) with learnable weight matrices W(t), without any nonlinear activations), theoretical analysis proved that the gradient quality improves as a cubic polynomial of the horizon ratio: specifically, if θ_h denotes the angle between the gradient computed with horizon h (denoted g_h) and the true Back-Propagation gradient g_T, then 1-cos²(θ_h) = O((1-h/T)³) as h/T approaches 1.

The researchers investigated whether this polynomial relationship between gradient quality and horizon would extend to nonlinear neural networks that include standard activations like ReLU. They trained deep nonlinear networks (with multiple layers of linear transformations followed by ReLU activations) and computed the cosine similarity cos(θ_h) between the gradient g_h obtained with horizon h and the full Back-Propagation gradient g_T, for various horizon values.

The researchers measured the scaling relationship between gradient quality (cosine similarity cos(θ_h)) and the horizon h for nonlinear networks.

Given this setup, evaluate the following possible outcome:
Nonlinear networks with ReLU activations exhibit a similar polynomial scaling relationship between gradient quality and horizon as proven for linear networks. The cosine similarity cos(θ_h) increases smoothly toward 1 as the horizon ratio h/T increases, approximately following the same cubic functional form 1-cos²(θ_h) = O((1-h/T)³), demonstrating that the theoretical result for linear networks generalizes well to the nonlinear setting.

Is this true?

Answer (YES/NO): NO